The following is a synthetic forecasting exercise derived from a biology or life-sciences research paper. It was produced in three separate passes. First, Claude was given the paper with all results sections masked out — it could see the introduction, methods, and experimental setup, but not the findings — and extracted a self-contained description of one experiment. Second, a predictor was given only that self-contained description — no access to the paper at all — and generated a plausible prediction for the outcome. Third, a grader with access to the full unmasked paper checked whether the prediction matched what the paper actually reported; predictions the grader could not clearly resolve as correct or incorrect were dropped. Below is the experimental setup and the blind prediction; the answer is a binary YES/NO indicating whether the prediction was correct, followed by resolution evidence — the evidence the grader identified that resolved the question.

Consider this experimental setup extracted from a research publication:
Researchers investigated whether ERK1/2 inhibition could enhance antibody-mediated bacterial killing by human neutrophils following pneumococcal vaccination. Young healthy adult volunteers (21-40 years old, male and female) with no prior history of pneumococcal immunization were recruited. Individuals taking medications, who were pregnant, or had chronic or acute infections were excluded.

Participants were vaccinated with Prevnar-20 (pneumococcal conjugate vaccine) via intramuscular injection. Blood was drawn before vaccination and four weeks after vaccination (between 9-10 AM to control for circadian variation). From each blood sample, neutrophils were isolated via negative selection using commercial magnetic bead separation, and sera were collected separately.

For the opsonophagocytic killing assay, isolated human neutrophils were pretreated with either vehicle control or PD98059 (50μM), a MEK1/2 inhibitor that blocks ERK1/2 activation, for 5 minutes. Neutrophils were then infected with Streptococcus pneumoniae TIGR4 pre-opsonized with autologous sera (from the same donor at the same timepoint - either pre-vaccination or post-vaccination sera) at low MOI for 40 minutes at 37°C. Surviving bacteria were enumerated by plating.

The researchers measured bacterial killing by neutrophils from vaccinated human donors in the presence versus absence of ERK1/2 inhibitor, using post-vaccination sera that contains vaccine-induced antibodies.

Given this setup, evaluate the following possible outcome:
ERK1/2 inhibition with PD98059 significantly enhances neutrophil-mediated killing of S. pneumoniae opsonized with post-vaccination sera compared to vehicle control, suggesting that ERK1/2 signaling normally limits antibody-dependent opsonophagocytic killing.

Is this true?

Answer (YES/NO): NO